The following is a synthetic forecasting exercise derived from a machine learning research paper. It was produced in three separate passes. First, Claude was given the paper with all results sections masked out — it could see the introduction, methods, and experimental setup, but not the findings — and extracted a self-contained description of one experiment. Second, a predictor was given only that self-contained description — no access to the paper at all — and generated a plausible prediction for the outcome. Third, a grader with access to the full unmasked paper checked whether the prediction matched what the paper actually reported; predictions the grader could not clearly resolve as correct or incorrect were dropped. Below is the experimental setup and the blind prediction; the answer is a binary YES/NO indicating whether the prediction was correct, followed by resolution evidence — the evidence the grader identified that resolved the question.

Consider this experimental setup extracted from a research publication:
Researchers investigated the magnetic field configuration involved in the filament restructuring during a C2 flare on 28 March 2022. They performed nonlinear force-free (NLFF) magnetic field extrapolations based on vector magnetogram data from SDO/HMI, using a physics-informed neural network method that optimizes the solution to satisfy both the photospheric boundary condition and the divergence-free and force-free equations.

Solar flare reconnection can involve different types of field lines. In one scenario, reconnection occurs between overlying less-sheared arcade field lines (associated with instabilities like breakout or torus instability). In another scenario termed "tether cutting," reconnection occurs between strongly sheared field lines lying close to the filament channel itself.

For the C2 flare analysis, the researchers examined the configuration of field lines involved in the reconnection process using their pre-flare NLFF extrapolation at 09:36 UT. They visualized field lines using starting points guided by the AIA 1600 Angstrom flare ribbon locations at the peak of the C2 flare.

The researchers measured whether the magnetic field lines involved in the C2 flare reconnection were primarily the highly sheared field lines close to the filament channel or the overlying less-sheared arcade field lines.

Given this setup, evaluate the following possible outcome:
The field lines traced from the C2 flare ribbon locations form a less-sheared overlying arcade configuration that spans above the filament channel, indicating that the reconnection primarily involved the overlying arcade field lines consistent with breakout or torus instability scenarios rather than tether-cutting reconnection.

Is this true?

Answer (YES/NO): NO